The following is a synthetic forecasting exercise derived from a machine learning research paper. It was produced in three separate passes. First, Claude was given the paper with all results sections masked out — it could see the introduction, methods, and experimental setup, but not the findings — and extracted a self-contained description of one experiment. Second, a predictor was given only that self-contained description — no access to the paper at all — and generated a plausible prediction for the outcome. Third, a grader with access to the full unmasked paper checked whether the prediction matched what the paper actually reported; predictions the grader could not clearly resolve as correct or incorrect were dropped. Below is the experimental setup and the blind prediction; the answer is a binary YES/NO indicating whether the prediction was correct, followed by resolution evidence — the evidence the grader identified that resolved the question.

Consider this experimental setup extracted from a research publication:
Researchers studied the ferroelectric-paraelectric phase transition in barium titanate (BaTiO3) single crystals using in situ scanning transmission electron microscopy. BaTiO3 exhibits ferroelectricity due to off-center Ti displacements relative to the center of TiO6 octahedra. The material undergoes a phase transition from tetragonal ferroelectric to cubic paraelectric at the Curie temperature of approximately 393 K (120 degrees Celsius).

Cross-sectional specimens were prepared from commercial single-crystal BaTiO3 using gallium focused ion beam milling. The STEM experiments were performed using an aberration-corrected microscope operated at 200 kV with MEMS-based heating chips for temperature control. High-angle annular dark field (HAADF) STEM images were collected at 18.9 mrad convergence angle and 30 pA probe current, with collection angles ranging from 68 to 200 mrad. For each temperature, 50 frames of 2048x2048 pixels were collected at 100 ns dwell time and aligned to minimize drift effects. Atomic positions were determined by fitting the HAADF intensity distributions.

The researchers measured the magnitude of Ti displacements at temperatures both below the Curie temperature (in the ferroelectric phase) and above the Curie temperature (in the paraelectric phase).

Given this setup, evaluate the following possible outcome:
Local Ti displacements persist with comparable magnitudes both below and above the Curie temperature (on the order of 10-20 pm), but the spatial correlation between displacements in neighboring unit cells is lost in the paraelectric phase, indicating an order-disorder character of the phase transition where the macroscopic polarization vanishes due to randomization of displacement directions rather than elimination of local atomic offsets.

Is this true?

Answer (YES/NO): YES